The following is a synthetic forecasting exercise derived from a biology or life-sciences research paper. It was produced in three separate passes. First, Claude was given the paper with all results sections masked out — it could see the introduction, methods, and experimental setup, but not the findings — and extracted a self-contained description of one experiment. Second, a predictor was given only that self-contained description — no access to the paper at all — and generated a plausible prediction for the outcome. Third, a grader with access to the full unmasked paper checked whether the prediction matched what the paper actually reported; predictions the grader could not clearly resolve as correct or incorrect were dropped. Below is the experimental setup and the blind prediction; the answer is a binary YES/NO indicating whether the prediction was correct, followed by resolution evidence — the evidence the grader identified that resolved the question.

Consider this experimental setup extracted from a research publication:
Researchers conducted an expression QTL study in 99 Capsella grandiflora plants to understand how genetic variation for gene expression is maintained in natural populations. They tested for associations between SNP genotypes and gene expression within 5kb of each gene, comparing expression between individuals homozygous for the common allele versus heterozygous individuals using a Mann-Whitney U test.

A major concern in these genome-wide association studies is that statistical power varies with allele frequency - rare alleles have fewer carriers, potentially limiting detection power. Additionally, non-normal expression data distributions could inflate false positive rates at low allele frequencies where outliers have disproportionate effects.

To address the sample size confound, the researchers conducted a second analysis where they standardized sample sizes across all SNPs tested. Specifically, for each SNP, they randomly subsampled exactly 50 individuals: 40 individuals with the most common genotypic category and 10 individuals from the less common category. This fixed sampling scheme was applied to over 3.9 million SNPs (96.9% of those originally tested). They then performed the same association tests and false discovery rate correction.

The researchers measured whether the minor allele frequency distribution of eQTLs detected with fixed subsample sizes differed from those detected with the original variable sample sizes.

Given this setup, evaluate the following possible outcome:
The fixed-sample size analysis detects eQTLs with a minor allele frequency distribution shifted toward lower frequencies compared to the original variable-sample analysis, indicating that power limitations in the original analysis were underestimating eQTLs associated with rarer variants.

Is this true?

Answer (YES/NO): NO